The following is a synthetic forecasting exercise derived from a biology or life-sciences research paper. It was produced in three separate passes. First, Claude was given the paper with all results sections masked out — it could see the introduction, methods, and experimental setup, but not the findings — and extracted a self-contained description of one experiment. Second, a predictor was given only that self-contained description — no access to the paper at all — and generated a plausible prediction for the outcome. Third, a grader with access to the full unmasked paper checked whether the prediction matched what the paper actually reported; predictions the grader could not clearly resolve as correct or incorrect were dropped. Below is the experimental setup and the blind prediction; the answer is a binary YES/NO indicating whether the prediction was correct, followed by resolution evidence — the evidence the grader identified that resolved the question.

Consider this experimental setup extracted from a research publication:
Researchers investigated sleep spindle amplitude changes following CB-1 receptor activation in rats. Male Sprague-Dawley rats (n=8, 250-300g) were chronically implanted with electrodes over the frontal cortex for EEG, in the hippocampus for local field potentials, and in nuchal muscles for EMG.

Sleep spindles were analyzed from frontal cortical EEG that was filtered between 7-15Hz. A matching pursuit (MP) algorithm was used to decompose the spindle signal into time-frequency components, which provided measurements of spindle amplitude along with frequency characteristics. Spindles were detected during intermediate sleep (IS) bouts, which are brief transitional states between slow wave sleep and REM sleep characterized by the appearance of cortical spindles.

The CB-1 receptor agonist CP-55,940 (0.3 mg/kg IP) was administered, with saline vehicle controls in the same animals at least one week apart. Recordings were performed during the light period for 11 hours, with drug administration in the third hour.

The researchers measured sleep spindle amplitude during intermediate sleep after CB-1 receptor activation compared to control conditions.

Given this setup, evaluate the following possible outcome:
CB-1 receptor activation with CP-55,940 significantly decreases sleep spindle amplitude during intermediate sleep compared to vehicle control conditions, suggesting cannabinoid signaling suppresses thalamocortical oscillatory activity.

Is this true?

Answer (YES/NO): NO